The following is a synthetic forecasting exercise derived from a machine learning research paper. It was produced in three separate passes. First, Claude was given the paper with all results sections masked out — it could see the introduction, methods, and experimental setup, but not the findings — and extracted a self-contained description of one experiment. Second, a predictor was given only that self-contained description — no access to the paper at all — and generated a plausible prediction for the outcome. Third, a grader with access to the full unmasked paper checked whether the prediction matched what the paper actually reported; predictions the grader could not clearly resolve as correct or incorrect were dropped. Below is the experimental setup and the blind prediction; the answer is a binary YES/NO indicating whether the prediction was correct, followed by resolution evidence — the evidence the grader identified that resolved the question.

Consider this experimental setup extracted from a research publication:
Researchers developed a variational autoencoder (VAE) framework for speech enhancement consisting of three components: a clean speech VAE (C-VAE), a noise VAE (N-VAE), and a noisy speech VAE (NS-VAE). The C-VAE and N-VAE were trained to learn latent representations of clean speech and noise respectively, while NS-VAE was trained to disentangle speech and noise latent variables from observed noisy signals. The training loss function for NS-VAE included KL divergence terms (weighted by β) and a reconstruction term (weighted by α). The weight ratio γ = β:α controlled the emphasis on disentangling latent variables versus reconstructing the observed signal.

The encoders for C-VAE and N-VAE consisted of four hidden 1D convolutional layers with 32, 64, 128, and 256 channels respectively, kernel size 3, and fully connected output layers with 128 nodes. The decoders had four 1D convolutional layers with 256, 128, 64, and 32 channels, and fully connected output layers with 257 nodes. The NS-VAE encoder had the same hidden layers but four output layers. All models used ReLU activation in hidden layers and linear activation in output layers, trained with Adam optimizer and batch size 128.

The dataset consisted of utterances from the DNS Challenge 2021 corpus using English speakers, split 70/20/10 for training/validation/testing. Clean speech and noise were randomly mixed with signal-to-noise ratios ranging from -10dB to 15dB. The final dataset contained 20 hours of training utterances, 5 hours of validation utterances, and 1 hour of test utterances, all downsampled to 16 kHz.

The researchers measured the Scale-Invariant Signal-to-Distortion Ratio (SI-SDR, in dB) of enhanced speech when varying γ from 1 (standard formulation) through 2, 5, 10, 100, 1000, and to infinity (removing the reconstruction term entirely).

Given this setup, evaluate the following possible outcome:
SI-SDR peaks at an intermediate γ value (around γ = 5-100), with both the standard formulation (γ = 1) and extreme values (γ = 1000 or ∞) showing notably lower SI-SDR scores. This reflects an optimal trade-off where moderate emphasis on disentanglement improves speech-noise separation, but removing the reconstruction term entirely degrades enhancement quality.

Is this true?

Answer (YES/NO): NO